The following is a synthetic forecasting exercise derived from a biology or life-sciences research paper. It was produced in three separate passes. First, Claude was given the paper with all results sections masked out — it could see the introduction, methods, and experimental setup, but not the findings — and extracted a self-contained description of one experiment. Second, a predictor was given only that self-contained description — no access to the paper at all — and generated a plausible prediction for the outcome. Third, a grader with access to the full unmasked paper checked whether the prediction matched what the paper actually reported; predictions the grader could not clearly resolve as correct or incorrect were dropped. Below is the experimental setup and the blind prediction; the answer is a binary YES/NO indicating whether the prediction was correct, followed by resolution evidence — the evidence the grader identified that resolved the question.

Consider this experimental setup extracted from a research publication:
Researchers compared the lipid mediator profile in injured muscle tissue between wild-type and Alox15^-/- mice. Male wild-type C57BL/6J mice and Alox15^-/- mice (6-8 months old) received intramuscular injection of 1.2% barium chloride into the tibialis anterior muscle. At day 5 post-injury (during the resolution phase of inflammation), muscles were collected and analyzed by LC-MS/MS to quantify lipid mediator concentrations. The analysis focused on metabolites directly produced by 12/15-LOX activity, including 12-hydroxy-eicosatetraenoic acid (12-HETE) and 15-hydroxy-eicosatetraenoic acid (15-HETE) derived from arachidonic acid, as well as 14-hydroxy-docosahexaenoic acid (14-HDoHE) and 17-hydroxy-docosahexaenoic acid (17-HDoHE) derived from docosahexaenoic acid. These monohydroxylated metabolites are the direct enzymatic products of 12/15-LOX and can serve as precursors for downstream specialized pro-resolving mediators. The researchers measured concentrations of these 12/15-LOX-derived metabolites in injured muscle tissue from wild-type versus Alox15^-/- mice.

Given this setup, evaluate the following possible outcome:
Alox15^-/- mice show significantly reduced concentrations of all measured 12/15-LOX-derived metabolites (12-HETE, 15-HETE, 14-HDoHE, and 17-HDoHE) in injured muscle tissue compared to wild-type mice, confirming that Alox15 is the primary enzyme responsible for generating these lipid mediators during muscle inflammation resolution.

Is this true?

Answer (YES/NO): NO